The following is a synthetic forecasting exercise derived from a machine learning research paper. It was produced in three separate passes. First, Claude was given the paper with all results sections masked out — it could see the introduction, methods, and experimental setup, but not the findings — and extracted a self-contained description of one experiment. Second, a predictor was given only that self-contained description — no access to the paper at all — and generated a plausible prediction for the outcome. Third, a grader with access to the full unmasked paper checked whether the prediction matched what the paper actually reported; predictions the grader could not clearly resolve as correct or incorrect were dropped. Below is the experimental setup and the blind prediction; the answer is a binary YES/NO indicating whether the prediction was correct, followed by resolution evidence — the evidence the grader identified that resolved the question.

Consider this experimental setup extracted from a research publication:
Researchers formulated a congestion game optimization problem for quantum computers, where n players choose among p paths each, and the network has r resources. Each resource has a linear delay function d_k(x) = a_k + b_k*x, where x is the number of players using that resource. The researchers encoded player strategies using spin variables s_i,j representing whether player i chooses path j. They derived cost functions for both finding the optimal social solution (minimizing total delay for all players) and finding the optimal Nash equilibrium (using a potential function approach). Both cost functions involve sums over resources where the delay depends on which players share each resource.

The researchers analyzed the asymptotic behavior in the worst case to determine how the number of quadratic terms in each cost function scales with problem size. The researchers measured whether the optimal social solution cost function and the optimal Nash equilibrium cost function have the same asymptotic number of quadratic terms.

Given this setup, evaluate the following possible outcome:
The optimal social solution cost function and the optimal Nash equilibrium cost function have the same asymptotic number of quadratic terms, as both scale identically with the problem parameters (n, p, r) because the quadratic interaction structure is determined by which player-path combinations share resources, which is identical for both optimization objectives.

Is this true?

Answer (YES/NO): YES